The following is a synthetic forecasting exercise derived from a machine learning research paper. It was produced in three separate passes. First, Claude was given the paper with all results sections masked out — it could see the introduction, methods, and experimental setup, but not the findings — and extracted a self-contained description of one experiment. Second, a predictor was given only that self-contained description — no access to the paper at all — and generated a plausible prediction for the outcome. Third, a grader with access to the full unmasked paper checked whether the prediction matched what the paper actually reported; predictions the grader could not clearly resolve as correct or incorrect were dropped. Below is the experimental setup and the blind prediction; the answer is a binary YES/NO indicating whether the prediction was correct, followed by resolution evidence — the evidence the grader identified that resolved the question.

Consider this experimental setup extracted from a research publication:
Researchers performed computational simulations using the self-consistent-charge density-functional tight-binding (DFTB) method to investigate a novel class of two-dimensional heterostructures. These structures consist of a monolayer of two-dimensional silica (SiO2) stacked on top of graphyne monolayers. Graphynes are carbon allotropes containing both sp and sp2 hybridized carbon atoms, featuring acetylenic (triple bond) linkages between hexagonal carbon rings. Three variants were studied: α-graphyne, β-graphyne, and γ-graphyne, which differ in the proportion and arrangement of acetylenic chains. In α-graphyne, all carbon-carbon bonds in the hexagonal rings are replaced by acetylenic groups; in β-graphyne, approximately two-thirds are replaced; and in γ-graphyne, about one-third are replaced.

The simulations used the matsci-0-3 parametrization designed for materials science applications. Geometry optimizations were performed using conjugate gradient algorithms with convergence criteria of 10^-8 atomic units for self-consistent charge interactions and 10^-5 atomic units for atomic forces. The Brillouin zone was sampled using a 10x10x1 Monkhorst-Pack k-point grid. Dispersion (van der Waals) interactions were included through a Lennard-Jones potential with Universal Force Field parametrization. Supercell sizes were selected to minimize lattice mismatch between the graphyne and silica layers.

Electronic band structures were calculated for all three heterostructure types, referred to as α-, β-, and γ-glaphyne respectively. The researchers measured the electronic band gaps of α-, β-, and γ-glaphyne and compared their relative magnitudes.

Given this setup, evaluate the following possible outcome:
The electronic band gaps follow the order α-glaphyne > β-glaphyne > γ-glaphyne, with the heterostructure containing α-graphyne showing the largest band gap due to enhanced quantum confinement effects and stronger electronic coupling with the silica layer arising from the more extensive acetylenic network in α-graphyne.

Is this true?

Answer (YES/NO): NO